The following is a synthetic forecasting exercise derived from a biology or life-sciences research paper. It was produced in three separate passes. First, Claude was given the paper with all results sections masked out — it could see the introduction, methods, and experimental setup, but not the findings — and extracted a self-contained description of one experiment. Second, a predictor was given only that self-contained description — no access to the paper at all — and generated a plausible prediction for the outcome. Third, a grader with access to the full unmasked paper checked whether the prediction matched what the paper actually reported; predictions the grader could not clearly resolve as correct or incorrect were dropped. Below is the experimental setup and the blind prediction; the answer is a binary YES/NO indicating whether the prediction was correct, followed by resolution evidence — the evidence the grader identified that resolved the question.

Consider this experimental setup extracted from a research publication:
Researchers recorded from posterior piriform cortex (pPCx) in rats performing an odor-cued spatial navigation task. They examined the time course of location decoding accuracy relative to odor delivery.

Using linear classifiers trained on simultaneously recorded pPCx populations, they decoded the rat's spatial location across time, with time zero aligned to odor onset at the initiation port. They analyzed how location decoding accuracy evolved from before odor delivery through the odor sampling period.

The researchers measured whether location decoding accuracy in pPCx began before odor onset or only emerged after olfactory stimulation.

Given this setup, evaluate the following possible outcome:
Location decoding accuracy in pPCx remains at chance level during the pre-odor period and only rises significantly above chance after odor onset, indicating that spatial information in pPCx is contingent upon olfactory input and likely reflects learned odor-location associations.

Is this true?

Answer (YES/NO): NO